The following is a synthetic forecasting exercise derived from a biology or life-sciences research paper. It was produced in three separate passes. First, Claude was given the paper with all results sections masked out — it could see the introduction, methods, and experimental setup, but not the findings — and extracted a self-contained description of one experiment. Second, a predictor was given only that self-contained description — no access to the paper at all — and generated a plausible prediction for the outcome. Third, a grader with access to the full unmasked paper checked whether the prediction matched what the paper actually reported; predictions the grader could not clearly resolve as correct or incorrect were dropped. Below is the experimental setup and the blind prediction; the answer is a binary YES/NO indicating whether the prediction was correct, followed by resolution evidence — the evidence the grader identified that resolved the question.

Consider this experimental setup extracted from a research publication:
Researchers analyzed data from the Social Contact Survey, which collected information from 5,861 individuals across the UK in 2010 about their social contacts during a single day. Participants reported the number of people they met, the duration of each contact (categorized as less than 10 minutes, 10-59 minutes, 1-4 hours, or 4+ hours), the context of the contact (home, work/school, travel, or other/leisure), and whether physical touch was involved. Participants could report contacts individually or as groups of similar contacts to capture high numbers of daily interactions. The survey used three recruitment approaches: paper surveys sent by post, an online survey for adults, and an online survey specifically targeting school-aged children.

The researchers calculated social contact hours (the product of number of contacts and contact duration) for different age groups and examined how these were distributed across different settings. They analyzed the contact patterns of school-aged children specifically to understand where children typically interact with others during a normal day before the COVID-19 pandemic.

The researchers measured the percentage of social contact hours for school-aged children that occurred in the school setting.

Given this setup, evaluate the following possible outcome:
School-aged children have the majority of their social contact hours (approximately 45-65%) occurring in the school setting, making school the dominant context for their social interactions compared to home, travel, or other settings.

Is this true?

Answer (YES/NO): NO